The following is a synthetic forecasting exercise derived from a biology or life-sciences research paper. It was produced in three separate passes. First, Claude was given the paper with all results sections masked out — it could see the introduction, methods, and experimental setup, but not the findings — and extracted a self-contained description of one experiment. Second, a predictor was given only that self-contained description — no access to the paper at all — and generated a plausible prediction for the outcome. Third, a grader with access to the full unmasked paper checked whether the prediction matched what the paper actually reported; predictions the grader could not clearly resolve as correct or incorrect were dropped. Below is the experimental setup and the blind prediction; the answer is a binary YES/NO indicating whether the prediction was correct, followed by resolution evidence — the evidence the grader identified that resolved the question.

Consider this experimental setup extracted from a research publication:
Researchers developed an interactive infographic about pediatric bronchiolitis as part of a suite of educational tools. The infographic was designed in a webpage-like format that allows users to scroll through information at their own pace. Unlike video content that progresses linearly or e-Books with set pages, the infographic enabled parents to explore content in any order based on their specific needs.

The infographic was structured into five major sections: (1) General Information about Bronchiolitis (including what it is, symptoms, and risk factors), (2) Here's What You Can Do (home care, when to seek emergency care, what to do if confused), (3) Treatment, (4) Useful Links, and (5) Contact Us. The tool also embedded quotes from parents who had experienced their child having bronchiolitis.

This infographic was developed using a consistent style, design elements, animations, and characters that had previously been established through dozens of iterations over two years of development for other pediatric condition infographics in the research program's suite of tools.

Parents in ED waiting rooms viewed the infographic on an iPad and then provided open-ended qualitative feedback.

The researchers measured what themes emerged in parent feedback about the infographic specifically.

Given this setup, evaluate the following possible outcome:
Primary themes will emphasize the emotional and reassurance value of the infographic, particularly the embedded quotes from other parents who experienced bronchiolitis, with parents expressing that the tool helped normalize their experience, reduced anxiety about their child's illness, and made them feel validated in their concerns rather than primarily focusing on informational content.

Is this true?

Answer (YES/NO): NO